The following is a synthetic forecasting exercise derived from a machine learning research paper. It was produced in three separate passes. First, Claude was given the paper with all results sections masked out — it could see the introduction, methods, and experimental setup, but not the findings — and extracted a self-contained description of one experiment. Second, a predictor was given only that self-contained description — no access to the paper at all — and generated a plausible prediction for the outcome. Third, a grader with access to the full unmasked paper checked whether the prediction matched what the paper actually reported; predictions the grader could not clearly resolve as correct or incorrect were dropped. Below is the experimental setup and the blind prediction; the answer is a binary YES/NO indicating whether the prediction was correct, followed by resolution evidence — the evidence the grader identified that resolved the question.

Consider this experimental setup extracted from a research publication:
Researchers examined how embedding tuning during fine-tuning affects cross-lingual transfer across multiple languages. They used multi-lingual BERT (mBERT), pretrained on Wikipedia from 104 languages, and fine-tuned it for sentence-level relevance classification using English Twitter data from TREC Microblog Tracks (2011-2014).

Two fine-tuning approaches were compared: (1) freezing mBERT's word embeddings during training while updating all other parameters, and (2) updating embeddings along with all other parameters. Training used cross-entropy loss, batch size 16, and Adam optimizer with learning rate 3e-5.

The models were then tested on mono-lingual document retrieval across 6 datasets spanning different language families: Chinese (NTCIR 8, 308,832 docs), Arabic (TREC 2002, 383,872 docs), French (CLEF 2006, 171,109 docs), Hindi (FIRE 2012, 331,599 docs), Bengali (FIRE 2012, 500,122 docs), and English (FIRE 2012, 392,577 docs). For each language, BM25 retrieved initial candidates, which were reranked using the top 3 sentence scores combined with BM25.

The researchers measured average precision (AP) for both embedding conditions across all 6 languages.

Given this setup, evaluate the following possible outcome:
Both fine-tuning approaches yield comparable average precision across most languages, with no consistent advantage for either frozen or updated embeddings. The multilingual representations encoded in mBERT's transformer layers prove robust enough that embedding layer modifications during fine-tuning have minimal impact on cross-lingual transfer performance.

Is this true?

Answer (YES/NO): NO